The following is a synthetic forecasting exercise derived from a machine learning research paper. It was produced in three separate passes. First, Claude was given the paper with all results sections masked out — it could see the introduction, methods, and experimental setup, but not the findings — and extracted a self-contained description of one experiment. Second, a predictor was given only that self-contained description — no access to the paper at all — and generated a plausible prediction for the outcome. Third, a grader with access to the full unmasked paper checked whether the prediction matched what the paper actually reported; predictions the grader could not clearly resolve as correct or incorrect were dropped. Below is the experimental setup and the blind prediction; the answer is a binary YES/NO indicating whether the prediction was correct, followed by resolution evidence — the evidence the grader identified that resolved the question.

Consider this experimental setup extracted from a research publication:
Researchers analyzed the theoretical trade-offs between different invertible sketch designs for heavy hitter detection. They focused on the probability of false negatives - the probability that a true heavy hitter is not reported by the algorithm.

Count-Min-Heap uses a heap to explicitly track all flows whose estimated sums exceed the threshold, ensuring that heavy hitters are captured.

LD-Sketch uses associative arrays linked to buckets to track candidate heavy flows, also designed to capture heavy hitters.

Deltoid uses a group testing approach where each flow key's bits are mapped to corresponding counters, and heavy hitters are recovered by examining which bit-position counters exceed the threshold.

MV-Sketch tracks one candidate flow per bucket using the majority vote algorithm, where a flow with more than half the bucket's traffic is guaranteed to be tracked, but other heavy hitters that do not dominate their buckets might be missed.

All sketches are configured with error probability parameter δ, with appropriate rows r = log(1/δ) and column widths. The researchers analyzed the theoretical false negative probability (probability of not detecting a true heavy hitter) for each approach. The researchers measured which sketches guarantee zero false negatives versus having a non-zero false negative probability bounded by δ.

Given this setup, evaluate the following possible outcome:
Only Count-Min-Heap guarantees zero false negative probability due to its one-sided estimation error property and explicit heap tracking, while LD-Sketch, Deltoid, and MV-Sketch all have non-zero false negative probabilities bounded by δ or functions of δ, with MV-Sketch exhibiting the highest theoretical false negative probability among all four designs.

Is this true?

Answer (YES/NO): NO